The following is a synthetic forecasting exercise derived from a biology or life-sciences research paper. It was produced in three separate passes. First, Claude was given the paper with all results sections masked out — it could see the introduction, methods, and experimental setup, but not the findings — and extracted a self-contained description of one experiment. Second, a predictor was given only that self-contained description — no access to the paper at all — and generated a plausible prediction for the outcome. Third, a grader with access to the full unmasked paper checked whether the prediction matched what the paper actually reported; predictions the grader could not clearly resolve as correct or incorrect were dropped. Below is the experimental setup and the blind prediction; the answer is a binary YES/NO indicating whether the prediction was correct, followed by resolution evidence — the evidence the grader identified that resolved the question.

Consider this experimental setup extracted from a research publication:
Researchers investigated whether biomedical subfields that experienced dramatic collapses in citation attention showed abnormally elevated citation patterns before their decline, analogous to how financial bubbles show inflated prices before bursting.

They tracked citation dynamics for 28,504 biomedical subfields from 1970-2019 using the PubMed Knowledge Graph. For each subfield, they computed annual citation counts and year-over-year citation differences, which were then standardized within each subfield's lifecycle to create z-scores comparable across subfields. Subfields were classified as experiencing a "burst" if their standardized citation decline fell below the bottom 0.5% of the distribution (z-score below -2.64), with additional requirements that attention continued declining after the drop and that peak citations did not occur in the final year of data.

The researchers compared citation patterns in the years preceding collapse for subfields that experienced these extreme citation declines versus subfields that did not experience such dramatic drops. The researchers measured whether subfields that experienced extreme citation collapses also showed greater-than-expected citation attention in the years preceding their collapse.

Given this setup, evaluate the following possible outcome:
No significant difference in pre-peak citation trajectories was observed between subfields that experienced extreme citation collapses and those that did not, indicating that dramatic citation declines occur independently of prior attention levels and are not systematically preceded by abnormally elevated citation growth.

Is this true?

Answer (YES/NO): NO